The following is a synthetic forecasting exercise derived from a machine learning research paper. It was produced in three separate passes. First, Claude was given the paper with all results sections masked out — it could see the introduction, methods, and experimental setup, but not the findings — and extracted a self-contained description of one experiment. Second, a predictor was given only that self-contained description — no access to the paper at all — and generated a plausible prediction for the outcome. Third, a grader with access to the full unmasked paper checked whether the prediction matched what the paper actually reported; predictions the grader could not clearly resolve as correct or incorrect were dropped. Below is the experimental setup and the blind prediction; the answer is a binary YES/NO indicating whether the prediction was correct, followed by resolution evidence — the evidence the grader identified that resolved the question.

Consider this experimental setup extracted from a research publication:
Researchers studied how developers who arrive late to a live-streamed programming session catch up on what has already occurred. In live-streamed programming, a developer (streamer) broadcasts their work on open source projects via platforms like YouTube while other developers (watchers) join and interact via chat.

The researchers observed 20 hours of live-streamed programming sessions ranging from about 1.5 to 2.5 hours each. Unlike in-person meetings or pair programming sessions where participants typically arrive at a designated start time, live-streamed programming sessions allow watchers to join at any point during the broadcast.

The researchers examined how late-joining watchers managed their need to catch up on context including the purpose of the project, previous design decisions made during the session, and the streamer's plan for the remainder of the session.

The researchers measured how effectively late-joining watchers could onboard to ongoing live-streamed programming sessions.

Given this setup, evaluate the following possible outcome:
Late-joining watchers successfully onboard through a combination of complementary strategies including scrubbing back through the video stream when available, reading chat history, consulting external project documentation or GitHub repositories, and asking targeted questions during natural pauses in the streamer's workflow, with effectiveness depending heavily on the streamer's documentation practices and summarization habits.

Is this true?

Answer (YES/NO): NO